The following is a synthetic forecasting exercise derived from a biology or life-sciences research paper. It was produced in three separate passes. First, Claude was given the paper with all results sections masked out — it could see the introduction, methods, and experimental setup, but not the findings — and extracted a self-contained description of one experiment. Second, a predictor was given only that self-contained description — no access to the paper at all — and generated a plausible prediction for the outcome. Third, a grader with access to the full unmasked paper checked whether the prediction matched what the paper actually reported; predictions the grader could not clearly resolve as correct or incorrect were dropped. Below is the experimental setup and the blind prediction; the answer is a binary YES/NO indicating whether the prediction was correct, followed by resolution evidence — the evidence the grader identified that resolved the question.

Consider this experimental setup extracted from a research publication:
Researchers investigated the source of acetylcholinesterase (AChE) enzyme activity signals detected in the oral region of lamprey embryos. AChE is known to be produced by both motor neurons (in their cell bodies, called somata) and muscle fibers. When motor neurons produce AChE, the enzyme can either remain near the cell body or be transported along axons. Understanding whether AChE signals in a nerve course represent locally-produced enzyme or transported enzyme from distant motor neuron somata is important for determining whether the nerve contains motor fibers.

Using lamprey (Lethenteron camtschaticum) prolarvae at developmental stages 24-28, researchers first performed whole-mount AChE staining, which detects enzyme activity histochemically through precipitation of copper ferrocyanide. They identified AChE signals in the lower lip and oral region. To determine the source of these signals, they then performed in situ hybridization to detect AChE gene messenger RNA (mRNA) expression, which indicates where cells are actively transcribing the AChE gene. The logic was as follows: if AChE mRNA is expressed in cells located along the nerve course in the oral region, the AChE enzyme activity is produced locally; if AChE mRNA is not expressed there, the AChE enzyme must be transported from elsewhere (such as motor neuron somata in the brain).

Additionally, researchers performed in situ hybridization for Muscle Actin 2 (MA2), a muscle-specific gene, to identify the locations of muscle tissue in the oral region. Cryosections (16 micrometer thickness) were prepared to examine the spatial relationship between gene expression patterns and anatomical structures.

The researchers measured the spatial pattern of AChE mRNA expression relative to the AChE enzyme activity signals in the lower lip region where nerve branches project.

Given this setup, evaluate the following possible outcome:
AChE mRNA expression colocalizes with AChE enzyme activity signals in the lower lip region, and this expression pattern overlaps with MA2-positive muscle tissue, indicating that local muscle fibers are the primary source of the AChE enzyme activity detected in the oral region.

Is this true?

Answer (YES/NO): NO